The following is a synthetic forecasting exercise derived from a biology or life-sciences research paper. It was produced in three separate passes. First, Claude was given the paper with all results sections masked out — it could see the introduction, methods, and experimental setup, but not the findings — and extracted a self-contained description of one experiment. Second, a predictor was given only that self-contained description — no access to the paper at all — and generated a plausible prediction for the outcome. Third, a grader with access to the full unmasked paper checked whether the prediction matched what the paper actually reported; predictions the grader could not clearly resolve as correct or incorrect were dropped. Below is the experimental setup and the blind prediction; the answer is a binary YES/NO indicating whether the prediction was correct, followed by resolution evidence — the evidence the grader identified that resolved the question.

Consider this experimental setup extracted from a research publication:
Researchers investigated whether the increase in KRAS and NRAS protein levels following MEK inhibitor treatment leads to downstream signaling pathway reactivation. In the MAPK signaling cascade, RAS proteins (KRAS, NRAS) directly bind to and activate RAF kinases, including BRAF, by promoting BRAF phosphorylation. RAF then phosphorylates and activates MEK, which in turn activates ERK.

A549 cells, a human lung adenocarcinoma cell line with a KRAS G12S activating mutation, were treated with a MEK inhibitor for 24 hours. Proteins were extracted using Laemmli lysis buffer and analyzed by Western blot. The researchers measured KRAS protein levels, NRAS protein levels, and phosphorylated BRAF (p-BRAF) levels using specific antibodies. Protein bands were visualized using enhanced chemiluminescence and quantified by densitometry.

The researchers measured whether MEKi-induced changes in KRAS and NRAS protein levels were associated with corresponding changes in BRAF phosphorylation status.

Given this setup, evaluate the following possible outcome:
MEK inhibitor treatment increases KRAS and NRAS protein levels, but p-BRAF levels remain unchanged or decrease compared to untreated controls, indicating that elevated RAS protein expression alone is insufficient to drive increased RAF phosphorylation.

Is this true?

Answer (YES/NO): NO